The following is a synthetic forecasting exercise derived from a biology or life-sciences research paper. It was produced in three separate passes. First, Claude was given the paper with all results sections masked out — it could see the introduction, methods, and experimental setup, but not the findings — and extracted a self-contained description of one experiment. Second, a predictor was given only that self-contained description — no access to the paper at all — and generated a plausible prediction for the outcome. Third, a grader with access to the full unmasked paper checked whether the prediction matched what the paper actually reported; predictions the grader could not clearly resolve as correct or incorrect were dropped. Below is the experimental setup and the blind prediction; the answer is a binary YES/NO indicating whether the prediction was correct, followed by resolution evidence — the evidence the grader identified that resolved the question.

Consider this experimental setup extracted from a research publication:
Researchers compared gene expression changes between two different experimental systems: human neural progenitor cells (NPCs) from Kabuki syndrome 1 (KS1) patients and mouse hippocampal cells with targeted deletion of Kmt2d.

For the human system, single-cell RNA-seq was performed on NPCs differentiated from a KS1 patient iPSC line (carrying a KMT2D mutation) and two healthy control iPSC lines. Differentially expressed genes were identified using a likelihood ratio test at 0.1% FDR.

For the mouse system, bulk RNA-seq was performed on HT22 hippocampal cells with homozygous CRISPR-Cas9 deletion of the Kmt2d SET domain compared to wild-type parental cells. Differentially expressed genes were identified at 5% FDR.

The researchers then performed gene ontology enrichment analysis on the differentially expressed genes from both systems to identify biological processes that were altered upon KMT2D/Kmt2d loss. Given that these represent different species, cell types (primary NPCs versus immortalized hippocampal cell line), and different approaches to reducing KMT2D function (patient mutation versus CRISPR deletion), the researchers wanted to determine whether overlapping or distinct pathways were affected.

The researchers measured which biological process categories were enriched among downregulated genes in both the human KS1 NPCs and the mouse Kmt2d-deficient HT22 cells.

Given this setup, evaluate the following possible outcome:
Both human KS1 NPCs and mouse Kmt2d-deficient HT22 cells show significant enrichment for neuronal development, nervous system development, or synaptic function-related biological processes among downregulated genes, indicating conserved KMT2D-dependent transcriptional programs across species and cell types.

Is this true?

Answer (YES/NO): NO